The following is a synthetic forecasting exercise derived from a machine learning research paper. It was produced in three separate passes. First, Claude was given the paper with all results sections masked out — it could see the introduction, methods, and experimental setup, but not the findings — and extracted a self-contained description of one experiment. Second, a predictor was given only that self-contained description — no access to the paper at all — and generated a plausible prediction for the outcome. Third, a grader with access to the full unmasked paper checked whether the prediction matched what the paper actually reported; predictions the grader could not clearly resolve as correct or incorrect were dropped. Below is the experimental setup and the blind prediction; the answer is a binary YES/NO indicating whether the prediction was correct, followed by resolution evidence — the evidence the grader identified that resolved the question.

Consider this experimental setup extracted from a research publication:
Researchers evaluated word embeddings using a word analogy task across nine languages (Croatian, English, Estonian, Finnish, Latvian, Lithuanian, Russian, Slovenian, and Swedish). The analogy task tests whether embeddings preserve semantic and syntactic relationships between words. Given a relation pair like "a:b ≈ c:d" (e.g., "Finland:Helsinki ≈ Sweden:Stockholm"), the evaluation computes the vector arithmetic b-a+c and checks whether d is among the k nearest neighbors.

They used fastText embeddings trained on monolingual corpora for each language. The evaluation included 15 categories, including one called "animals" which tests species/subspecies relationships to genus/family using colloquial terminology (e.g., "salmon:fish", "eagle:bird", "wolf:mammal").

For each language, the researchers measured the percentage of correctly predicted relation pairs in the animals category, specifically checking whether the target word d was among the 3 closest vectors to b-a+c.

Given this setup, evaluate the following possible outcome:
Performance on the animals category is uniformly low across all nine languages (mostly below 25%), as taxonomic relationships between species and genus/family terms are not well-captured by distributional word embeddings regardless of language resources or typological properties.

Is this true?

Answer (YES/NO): NO